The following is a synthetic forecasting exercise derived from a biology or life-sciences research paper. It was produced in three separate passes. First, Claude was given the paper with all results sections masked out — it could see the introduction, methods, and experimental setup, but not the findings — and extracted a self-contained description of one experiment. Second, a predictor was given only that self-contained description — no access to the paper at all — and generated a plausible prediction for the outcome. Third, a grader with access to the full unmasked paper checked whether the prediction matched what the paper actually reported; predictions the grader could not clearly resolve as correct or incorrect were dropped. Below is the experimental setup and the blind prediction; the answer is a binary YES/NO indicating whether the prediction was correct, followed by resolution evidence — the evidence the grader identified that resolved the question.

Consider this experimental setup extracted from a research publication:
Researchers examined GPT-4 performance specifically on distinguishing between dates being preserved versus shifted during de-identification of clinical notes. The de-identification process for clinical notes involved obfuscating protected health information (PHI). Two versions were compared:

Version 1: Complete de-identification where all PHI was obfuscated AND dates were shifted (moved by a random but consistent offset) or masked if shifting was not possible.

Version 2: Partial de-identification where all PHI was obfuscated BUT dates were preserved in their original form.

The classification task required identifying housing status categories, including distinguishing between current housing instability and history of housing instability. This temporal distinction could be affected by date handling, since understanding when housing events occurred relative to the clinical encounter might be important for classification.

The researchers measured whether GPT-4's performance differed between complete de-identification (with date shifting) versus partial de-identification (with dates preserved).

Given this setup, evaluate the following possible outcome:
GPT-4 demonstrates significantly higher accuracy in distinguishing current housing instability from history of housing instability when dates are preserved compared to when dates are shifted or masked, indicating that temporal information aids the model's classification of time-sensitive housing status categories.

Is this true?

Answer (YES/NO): NO